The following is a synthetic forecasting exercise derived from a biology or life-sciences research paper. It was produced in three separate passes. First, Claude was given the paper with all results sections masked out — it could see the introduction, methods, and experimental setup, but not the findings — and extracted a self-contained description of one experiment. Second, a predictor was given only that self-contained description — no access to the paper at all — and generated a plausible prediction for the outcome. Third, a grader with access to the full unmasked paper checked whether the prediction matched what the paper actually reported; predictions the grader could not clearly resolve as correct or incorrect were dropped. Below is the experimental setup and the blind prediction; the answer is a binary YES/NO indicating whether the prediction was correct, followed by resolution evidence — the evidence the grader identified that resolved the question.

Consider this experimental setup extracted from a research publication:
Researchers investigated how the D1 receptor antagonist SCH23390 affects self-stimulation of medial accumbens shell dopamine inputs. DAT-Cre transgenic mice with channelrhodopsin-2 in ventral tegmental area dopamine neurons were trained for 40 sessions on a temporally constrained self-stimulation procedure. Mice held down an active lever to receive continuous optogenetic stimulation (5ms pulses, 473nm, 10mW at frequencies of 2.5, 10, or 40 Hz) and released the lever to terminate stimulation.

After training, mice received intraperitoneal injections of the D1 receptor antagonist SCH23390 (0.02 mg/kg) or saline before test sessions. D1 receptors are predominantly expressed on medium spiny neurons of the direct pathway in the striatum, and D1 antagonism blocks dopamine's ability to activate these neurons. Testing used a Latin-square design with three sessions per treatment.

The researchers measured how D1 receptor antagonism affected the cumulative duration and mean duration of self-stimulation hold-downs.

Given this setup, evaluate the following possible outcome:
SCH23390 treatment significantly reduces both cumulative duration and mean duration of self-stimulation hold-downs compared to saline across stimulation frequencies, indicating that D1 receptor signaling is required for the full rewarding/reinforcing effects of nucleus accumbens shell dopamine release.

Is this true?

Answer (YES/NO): NO